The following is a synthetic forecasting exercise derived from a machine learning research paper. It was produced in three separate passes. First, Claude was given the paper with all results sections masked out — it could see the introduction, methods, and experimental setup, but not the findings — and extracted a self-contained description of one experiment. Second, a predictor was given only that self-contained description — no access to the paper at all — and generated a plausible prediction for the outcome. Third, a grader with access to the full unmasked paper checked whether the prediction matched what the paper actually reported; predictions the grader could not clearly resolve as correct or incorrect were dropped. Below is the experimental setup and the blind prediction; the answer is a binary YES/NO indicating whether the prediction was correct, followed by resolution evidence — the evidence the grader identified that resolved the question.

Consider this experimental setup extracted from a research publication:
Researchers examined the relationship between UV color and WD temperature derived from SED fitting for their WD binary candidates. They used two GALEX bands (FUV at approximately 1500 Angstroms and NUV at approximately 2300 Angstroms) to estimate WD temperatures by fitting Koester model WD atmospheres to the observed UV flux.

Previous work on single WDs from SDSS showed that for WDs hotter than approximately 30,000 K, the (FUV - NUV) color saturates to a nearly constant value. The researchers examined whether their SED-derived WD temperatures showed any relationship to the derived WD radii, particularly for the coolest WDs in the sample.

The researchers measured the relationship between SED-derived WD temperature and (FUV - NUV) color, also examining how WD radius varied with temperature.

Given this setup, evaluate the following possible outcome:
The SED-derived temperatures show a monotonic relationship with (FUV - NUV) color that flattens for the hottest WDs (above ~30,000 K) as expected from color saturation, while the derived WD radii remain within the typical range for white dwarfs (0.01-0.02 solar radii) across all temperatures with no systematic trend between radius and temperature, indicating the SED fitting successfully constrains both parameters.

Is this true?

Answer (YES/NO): NO